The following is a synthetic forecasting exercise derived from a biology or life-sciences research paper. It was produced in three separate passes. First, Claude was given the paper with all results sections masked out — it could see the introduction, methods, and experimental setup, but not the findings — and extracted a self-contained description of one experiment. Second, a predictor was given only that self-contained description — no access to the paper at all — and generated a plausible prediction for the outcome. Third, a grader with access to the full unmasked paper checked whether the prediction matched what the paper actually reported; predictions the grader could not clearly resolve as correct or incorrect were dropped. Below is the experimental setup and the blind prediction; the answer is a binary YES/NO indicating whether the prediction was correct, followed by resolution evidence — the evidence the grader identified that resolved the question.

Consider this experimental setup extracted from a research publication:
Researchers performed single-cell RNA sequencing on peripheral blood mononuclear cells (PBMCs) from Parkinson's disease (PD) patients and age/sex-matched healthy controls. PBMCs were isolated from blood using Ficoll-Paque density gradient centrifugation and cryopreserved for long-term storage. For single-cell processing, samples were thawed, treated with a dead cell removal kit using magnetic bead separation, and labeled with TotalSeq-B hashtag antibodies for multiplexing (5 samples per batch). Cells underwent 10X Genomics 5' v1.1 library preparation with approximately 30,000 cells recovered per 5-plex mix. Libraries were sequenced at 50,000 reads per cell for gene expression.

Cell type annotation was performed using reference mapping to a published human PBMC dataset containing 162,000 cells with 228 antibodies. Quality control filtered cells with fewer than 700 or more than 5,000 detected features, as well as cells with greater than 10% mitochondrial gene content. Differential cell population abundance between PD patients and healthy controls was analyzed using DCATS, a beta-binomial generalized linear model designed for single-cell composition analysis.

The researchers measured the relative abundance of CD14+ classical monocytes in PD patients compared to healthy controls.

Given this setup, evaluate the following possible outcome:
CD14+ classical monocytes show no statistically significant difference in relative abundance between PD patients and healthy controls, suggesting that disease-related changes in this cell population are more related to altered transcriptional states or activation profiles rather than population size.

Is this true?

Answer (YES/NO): NO